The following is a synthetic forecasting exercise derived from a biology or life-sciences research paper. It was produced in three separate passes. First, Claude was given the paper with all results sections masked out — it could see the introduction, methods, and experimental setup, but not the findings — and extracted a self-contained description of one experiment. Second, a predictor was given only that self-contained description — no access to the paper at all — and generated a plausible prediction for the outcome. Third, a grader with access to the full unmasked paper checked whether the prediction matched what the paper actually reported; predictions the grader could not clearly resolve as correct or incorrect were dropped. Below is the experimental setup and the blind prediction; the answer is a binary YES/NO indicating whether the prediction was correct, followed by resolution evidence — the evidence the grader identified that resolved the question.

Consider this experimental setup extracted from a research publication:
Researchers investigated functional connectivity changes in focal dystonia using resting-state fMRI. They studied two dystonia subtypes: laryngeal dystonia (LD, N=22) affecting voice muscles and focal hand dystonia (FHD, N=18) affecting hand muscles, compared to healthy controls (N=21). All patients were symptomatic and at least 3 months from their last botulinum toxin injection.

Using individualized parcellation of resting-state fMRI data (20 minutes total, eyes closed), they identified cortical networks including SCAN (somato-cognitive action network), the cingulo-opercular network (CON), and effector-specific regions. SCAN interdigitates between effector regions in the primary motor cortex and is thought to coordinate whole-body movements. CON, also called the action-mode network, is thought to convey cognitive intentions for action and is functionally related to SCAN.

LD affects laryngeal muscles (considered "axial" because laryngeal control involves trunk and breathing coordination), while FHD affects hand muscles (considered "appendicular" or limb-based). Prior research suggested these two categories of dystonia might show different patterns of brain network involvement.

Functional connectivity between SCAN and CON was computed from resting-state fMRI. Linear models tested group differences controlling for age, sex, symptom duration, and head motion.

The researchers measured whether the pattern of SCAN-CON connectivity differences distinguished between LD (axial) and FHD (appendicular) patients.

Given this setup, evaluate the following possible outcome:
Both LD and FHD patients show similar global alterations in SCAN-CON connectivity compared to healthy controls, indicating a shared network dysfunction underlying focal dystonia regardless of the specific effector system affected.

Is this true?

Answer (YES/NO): YES